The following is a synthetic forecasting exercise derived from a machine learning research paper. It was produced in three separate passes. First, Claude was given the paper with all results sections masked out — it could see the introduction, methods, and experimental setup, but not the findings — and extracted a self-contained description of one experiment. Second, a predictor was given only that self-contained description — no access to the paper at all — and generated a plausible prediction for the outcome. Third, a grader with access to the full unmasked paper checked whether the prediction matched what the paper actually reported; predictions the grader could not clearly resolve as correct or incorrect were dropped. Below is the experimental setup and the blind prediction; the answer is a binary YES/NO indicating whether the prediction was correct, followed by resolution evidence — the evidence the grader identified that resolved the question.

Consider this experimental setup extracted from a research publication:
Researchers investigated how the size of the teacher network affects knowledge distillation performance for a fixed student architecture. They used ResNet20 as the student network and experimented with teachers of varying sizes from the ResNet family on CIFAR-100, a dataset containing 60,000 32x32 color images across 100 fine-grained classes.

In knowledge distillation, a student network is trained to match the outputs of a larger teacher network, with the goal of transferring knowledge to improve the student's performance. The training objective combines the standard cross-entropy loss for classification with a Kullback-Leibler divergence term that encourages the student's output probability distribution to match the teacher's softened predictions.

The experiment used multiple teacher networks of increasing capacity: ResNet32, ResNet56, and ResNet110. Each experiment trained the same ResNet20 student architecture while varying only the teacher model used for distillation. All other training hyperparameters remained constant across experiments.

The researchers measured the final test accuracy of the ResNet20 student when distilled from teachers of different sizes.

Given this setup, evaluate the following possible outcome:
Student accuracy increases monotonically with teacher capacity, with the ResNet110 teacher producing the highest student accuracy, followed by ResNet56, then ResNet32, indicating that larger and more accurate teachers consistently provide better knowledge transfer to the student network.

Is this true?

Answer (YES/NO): NO